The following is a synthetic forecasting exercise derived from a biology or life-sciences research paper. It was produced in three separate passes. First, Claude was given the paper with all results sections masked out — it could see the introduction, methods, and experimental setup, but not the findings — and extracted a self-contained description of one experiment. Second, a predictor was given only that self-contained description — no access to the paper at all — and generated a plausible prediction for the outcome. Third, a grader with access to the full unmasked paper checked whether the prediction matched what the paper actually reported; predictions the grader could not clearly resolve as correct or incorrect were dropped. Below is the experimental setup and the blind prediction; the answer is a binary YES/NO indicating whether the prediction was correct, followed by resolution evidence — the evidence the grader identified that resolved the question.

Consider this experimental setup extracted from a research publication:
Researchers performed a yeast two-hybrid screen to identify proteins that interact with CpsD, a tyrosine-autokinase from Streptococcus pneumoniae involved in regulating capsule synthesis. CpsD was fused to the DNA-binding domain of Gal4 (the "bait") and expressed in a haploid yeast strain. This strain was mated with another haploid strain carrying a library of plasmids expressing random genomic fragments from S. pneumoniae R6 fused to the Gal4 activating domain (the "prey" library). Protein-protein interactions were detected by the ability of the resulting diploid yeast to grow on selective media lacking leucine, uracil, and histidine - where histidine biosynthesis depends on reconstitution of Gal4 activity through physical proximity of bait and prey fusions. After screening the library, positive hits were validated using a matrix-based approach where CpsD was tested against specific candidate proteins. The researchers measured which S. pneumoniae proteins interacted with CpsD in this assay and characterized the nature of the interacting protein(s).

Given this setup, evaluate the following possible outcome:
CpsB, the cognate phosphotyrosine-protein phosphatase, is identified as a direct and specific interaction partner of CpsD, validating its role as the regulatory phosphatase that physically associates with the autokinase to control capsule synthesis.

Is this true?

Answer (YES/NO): NO